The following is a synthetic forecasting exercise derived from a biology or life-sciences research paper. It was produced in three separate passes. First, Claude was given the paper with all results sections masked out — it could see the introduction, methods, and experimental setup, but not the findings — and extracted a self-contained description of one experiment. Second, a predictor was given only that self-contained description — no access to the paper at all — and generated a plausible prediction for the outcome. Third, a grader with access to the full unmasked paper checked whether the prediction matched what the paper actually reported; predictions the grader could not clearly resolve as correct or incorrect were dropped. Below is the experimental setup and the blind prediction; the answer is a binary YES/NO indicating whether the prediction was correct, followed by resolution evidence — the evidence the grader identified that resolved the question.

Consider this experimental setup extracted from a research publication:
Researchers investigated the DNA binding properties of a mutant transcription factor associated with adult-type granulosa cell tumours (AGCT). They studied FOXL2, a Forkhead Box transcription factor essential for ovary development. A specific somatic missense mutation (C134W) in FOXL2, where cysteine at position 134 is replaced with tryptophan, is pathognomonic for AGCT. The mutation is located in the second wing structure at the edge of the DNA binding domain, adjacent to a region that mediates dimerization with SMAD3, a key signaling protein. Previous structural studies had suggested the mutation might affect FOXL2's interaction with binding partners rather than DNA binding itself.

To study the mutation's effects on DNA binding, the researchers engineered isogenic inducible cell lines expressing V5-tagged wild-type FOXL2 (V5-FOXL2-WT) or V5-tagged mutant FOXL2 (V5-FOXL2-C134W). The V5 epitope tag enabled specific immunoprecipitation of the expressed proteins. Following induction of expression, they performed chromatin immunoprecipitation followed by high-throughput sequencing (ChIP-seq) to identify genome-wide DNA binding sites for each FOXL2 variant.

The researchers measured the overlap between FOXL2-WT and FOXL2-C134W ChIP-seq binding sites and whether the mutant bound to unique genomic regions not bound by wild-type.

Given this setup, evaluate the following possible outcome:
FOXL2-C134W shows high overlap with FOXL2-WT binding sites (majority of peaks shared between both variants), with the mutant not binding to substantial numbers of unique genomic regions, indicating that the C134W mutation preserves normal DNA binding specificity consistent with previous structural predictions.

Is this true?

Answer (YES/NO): NO